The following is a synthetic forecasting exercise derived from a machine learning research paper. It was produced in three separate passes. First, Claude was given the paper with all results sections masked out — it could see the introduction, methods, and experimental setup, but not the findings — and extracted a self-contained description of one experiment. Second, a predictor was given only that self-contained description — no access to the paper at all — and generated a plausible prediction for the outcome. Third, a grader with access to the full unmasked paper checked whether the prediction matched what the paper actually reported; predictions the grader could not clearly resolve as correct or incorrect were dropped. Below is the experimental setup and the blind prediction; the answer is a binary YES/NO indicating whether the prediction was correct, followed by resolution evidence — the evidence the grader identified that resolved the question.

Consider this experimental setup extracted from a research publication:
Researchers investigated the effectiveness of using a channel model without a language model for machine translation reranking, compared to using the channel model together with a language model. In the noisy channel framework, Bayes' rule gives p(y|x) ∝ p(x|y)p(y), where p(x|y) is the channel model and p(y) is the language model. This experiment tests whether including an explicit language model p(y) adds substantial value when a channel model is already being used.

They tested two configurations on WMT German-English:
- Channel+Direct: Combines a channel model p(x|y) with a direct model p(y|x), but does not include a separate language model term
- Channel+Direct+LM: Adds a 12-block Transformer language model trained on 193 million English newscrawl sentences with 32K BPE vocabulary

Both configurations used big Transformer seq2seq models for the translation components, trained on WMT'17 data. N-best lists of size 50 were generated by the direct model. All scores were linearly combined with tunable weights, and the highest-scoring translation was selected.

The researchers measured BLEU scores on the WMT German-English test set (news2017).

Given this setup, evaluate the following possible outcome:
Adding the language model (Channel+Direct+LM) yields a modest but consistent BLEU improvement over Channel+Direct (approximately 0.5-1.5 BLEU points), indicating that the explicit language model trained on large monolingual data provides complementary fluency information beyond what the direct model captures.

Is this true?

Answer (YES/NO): NO